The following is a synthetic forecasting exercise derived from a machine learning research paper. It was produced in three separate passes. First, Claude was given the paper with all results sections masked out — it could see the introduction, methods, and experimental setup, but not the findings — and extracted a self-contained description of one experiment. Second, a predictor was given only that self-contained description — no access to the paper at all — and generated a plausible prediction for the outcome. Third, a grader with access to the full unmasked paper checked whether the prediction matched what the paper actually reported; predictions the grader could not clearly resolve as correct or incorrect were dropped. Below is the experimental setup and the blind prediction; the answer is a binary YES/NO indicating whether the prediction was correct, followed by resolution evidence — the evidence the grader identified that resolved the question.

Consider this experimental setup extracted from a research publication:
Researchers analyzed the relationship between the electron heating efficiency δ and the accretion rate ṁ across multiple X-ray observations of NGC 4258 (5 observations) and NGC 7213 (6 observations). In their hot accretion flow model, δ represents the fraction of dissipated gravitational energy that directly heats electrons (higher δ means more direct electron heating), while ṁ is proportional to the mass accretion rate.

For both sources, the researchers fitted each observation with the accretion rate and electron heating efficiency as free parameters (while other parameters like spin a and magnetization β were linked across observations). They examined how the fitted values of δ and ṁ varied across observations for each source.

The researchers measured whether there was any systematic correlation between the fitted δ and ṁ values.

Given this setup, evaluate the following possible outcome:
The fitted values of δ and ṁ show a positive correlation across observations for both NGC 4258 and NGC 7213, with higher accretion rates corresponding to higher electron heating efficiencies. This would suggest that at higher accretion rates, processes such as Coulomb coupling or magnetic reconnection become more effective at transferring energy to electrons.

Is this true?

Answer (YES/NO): NO